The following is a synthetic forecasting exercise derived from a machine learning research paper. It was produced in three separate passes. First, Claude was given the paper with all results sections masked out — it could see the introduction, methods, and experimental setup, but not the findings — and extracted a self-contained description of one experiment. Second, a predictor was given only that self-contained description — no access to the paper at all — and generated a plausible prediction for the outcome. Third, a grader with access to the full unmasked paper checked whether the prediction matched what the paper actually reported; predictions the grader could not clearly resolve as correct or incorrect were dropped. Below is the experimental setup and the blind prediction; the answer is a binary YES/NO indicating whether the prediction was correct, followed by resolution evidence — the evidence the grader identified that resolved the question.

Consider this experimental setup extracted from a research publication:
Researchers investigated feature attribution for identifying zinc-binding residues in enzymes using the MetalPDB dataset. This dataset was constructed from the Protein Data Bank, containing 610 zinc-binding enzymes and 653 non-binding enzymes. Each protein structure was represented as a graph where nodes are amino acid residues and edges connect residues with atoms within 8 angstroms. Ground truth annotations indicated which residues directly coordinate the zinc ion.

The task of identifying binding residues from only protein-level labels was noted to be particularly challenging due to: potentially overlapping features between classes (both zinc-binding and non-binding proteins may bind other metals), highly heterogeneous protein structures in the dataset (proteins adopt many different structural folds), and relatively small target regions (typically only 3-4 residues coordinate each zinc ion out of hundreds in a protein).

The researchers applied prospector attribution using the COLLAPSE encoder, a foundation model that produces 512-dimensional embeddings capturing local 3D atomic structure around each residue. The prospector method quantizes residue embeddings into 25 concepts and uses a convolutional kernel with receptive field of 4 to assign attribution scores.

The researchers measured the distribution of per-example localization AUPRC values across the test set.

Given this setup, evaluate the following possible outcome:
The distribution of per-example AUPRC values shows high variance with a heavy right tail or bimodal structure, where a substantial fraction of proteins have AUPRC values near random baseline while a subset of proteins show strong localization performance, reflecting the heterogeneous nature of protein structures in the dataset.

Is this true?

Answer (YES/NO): NO